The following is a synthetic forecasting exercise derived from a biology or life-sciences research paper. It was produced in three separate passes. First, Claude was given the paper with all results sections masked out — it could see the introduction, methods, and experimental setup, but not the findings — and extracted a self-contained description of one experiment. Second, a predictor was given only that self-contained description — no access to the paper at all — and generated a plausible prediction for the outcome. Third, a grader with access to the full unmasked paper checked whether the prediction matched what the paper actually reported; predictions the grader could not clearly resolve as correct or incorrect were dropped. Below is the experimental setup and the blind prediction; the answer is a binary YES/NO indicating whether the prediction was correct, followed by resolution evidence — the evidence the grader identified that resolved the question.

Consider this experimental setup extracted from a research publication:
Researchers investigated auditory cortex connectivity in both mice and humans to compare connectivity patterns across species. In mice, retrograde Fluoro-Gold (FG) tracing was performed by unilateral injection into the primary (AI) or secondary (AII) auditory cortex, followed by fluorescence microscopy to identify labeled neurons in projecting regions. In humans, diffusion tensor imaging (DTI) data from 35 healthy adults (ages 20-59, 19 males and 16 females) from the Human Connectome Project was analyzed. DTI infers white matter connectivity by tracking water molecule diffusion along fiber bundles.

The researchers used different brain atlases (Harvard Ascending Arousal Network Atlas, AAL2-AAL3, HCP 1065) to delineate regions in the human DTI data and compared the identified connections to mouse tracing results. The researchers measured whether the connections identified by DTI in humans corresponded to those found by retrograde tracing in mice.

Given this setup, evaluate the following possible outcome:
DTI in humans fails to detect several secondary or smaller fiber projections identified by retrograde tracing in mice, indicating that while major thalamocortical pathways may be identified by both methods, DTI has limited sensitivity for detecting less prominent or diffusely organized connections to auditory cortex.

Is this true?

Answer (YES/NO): NO